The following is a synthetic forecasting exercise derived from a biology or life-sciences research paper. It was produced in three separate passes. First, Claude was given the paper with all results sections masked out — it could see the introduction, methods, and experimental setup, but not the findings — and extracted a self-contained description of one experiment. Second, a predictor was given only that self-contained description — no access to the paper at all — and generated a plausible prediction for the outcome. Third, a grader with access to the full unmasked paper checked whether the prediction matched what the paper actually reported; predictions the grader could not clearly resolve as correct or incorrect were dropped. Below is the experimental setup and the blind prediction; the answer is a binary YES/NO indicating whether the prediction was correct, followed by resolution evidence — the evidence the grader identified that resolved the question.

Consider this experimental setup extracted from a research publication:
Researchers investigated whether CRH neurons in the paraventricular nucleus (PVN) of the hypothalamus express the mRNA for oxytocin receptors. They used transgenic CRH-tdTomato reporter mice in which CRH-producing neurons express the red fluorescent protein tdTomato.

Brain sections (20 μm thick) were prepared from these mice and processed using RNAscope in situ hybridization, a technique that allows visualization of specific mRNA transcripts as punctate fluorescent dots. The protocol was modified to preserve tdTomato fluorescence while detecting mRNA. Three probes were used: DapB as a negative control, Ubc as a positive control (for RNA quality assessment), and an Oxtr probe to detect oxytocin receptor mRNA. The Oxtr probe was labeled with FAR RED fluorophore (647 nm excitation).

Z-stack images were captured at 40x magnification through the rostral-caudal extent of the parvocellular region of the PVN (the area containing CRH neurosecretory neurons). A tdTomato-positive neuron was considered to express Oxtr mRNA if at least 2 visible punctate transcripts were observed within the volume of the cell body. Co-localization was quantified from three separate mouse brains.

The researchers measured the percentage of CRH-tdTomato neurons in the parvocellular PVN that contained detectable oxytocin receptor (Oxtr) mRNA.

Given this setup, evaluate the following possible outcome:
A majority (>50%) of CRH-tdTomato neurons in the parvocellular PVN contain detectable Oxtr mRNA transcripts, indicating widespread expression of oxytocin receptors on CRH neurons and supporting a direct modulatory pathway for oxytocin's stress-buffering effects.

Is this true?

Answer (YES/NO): YES